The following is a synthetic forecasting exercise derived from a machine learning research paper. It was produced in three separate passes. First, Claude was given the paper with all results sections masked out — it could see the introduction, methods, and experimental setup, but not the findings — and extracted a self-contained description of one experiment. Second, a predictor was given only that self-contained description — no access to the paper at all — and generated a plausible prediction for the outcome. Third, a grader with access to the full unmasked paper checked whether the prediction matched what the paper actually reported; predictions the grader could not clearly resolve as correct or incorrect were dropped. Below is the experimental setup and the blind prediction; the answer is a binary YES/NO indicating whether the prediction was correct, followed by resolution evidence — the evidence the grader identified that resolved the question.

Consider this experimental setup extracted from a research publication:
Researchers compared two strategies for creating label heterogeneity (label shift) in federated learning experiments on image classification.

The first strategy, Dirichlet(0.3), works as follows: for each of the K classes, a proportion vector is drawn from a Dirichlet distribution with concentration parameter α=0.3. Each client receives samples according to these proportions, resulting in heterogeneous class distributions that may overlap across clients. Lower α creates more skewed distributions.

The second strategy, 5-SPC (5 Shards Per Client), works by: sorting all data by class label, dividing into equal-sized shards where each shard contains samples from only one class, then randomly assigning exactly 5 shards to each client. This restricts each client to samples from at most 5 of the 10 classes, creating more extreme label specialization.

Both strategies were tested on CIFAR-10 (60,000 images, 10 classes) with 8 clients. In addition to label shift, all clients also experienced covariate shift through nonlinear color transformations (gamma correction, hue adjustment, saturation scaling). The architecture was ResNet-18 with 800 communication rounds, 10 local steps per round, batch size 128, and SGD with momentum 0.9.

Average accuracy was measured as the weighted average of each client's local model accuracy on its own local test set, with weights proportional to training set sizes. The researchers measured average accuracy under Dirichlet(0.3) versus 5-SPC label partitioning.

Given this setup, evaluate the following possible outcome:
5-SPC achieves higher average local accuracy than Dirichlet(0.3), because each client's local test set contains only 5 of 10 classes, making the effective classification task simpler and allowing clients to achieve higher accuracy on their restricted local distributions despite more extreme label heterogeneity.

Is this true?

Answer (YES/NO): NO